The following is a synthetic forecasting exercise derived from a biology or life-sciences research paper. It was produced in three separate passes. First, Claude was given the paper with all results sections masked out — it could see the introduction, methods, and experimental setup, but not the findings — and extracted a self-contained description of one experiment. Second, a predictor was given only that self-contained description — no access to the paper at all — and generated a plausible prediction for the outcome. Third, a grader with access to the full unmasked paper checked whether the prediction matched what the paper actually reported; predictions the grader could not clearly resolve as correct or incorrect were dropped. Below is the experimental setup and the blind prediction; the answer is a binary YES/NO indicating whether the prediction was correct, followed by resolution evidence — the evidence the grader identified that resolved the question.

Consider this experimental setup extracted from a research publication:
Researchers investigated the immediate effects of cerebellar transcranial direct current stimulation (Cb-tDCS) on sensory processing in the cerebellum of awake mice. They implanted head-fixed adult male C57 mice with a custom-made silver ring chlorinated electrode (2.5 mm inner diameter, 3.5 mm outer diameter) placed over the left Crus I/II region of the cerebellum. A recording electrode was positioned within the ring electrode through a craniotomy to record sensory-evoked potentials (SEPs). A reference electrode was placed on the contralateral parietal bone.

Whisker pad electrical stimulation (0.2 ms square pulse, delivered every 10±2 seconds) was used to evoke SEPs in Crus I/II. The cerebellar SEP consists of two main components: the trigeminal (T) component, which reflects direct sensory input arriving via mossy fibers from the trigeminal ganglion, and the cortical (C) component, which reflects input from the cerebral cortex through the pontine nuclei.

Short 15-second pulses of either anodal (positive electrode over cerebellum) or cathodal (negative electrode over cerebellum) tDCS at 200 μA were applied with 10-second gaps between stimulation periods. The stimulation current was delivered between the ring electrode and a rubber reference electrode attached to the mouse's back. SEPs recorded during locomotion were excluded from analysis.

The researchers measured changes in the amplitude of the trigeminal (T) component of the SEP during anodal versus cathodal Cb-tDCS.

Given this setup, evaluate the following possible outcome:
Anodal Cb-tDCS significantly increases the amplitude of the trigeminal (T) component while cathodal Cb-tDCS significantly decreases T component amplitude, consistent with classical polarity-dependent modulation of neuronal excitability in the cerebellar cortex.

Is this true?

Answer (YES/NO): YES